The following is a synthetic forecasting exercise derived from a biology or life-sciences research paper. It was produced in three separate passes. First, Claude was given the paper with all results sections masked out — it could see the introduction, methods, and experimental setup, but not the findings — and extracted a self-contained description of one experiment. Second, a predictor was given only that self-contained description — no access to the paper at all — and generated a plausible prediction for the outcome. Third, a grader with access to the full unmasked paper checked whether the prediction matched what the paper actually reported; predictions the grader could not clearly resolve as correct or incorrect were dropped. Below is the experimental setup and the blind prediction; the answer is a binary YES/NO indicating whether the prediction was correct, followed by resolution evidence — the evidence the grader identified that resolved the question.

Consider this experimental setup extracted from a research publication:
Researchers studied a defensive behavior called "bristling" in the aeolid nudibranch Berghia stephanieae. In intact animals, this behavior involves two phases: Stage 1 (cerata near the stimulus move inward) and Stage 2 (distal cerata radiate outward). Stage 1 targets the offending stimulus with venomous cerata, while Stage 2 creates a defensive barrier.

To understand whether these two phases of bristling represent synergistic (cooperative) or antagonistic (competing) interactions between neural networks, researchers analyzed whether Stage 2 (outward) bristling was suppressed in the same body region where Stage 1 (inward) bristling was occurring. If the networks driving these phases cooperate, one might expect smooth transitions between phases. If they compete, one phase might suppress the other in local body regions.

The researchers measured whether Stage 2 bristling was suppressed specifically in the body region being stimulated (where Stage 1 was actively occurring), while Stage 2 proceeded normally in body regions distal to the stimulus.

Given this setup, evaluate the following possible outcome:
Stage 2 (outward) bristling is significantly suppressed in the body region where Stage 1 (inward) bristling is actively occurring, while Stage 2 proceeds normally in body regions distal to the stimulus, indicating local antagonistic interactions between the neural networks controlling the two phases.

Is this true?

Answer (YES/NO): YES